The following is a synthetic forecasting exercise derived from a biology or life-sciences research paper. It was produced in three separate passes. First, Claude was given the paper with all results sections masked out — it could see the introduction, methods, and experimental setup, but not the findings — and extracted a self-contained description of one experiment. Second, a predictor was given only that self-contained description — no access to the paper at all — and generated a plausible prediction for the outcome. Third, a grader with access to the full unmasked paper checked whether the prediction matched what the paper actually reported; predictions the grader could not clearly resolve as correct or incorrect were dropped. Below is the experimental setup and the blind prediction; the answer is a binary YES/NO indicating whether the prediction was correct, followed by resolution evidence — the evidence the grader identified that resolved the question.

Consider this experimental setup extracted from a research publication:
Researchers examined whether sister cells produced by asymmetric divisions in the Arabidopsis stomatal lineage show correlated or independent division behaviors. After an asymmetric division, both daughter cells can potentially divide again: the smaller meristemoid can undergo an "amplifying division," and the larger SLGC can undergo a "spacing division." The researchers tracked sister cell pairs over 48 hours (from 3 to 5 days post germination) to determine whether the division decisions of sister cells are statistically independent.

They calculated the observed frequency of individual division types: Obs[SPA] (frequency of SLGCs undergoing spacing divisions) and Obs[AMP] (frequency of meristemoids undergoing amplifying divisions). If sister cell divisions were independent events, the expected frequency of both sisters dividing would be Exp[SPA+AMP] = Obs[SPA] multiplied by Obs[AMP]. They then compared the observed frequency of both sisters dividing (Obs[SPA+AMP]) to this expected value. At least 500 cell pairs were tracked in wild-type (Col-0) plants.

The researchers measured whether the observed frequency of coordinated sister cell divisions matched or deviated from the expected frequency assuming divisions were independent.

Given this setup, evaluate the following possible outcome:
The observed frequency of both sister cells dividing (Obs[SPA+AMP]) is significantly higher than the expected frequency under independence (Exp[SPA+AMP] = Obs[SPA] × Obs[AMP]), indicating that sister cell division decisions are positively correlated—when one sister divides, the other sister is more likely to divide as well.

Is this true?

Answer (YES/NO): NO